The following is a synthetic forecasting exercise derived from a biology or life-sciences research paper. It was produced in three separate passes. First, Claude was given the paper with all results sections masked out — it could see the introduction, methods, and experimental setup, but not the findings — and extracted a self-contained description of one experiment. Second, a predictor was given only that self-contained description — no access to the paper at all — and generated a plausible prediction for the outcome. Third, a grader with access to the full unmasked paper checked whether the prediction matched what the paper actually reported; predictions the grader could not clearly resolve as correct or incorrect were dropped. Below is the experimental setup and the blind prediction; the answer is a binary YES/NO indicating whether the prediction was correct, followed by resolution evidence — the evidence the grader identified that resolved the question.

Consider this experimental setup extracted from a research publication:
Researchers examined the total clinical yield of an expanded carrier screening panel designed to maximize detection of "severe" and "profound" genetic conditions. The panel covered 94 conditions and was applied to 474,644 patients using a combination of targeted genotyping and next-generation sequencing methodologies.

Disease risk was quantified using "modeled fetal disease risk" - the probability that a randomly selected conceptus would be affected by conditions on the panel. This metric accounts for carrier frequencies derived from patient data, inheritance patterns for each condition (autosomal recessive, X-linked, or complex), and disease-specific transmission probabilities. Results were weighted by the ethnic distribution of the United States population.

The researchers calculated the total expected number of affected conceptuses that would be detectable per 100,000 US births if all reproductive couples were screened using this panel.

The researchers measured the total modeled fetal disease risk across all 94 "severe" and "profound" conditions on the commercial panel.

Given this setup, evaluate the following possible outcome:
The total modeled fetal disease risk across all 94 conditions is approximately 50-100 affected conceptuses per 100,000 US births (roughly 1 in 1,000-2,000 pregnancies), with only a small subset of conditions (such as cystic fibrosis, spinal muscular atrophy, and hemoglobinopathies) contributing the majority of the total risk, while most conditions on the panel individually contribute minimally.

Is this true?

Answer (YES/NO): NO